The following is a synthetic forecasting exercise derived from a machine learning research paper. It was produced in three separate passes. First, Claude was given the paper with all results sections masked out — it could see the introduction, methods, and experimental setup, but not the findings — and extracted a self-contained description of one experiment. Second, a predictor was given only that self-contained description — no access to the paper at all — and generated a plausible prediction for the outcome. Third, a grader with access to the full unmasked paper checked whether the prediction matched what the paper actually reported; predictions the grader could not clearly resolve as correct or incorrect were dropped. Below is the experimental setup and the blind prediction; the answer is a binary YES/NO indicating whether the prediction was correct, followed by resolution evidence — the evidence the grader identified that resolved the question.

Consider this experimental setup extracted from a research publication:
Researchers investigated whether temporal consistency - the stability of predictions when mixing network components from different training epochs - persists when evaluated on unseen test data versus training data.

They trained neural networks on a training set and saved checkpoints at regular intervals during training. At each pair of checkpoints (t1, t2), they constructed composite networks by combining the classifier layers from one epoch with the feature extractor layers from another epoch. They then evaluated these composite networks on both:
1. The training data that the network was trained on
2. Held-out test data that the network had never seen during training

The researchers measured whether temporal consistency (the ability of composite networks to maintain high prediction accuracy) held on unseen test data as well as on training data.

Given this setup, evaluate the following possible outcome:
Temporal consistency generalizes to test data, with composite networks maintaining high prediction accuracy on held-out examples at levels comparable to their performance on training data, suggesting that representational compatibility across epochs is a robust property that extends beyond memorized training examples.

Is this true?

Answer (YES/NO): YES